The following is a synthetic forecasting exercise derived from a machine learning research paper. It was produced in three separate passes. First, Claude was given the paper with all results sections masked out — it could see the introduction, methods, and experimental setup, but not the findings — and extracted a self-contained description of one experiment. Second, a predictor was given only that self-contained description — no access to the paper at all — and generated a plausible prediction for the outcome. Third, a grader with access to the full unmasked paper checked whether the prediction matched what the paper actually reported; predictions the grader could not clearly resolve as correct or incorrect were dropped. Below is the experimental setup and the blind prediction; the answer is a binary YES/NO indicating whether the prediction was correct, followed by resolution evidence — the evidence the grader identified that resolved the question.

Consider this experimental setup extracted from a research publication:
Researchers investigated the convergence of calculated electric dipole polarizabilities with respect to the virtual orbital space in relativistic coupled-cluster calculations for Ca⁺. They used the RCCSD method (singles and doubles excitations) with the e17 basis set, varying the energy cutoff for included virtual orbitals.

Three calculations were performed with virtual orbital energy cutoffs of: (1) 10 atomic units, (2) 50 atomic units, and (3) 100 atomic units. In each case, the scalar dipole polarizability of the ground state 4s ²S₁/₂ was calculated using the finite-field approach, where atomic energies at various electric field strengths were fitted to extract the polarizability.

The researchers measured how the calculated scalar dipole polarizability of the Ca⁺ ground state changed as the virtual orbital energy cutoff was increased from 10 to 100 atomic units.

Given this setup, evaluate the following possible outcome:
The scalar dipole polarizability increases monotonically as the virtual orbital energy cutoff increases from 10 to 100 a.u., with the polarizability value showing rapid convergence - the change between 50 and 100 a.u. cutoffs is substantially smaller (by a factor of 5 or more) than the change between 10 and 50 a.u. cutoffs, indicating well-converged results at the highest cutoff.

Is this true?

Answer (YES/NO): NO